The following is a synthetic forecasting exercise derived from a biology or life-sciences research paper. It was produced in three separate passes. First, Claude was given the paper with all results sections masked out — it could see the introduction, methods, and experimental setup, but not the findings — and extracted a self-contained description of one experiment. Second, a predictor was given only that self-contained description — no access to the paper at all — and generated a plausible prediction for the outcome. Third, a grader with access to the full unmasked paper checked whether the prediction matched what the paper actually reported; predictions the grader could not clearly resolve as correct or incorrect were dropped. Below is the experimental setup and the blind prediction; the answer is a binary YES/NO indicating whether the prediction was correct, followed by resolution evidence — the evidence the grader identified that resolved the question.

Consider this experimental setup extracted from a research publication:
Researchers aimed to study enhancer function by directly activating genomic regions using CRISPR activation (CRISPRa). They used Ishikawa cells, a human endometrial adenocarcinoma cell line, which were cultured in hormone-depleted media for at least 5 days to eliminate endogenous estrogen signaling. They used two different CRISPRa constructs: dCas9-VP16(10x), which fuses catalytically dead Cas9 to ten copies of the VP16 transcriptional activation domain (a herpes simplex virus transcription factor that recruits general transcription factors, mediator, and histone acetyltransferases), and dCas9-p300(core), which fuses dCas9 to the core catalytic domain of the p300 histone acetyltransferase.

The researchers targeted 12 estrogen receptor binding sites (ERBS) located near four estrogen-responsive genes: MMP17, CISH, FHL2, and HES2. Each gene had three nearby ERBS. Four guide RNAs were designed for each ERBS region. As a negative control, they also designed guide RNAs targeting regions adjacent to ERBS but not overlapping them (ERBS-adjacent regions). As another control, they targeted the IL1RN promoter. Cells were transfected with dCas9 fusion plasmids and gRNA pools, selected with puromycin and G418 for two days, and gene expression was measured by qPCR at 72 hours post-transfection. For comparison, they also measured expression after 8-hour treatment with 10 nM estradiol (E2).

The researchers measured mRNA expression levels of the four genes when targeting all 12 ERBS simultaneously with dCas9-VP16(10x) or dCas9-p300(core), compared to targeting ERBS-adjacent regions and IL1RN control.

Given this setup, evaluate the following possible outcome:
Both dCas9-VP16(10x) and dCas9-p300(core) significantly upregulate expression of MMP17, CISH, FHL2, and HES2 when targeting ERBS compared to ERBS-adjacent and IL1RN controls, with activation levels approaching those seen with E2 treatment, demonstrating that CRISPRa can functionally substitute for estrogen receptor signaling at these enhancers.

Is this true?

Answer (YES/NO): NO